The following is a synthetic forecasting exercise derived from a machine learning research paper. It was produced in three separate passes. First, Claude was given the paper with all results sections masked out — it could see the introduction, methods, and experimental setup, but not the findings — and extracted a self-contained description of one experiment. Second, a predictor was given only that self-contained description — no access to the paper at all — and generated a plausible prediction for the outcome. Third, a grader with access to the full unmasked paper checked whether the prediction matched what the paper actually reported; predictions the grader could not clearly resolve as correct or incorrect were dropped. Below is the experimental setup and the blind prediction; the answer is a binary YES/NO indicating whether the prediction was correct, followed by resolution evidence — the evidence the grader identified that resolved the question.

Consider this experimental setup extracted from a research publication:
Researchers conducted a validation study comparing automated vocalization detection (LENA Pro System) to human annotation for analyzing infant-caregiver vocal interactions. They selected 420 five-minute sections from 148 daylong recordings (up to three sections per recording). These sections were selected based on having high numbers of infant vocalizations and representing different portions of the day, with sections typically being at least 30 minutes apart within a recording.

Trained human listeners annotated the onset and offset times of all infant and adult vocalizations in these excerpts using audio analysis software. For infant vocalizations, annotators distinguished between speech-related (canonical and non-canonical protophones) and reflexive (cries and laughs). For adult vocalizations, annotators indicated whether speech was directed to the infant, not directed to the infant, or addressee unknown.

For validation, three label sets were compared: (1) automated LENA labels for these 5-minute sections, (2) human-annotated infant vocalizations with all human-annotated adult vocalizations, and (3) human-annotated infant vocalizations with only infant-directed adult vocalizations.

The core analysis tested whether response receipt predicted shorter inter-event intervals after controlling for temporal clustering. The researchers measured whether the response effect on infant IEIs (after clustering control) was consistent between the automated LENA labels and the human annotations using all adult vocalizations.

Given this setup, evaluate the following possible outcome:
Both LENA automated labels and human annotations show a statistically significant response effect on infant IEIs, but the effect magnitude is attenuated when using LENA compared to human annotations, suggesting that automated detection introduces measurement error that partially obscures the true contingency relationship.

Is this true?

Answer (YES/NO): NO